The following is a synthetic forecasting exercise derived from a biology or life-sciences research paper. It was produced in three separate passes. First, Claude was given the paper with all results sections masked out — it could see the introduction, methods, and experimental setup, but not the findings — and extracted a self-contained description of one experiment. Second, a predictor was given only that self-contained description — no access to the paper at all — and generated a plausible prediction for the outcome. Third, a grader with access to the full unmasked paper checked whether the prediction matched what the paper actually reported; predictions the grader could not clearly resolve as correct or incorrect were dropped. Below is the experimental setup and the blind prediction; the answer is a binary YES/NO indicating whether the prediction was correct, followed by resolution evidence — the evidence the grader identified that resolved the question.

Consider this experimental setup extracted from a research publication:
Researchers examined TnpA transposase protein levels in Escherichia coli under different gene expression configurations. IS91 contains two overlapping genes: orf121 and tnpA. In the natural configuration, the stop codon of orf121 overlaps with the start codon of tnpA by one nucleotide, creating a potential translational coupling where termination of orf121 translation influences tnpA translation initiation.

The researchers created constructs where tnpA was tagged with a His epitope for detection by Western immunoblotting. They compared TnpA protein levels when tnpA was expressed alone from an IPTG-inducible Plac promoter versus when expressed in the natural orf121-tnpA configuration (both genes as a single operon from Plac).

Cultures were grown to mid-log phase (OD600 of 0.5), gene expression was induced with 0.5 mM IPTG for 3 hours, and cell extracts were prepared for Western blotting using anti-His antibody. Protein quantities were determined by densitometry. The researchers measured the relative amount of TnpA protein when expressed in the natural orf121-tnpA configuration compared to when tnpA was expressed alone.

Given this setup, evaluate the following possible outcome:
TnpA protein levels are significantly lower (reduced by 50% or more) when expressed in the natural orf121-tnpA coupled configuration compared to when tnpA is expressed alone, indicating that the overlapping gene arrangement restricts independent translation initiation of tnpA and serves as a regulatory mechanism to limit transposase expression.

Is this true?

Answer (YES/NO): YES